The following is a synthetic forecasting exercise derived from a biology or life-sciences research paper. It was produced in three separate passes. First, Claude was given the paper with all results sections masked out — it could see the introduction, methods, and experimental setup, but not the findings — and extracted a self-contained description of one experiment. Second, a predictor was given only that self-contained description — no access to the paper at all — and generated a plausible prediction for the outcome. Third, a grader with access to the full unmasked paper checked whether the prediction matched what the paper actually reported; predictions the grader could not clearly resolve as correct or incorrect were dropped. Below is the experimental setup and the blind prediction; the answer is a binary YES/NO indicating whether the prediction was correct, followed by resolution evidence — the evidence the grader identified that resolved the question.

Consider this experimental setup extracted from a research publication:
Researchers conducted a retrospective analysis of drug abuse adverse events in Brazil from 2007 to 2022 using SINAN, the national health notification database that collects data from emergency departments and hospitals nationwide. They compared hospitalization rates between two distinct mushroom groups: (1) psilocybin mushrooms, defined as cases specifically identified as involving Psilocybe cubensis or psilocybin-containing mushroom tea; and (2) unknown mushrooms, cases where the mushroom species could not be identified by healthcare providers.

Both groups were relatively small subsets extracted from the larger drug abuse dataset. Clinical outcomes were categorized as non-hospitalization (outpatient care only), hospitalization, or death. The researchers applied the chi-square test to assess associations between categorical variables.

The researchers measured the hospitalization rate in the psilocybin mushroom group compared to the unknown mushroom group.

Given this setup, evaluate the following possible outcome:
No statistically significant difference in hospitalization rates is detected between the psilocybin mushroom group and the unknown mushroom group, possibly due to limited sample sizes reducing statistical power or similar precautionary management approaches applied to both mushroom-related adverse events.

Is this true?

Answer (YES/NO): YES